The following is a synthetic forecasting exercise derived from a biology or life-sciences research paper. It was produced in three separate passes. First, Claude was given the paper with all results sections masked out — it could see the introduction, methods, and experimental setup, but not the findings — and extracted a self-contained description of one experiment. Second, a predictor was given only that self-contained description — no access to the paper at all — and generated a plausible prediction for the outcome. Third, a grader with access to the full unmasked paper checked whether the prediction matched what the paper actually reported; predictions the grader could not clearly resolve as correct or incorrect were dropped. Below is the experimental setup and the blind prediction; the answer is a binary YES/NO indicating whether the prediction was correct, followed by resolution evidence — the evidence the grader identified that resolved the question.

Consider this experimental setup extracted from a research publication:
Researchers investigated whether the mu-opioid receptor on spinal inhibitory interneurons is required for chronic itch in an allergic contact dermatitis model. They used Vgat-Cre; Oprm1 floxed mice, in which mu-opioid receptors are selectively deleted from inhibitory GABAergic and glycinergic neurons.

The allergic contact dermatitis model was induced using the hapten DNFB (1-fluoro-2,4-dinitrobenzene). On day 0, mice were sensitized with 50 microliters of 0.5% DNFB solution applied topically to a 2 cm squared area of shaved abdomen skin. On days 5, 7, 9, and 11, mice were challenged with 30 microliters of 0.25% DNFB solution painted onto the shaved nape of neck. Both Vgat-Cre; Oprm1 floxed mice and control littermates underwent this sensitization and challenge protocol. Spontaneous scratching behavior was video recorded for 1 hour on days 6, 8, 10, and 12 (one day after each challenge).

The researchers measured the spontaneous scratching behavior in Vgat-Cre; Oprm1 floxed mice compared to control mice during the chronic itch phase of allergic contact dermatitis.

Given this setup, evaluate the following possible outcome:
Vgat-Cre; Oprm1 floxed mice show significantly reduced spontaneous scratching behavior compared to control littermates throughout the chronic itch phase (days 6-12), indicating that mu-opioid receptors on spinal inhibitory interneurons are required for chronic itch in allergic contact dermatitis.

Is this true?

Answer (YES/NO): YES